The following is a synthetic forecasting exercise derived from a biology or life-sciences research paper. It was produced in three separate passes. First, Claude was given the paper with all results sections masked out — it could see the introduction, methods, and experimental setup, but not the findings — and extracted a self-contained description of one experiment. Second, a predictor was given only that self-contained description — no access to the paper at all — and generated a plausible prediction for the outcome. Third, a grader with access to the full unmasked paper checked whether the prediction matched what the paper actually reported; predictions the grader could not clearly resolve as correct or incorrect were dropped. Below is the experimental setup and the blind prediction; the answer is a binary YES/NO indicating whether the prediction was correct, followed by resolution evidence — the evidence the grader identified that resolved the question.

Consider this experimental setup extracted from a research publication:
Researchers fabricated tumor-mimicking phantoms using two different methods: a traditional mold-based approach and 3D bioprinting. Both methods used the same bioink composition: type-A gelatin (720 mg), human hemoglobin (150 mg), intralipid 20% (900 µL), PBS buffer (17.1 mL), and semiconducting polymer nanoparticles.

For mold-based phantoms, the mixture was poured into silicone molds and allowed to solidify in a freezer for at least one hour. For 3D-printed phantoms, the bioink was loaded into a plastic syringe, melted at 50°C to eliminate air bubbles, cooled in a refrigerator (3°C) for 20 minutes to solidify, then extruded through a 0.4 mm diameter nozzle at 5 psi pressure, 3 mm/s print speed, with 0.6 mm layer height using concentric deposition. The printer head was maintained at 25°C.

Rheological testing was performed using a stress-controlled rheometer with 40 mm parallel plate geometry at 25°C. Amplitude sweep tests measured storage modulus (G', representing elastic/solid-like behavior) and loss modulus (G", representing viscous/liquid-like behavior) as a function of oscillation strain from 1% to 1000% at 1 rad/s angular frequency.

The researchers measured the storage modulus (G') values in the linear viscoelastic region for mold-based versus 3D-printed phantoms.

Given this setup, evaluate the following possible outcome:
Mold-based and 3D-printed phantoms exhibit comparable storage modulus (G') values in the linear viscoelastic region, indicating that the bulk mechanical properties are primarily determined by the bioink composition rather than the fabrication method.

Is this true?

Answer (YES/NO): NO